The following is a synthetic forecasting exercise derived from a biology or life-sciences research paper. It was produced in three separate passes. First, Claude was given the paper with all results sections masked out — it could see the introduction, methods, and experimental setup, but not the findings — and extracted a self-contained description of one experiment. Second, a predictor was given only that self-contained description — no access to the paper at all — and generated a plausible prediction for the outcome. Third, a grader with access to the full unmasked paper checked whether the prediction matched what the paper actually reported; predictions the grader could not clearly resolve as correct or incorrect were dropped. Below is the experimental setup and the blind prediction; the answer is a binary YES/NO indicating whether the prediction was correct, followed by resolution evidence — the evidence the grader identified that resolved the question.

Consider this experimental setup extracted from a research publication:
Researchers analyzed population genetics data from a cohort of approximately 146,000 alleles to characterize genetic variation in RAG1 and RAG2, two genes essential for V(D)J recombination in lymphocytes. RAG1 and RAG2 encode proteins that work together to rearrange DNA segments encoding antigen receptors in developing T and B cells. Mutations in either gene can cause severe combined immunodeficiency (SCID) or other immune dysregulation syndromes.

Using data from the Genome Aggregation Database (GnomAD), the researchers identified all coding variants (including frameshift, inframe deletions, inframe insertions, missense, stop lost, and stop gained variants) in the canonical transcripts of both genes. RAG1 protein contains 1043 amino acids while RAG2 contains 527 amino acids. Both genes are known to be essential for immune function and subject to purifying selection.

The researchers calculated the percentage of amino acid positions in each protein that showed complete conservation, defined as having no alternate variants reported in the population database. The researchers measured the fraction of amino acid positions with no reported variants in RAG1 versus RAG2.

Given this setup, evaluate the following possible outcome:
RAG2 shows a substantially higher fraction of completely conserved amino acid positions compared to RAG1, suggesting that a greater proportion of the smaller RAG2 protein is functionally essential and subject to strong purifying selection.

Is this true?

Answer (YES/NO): NO